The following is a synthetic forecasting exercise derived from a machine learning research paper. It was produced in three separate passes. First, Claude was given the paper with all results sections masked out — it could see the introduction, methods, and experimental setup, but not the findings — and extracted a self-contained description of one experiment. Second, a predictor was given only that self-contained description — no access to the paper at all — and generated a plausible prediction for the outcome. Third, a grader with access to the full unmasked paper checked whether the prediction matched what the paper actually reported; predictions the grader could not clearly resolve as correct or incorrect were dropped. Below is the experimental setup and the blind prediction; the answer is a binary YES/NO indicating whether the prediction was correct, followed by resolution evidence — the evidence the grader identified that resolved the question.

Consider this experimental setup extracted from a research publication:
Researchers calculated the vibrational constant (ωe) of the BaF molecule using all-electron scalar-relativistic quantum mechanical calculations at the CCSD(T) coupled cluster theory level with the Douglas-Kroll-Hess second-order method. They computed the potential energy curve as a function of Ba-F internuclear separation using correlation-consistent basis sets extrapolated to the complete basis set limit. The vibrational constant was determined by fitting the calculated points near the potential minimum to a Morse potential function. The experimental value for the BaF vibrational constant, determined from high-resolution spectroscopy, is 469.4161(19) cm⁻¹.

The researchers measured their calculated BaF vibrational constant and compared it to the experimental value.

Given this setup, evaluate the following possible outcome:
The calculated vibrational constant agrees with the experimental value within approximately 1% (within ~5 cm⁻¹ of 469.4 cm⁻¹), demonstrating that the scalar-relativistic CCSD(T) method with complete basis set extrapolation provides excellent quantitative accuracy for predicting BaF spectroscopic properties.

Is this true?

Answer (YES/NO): YES